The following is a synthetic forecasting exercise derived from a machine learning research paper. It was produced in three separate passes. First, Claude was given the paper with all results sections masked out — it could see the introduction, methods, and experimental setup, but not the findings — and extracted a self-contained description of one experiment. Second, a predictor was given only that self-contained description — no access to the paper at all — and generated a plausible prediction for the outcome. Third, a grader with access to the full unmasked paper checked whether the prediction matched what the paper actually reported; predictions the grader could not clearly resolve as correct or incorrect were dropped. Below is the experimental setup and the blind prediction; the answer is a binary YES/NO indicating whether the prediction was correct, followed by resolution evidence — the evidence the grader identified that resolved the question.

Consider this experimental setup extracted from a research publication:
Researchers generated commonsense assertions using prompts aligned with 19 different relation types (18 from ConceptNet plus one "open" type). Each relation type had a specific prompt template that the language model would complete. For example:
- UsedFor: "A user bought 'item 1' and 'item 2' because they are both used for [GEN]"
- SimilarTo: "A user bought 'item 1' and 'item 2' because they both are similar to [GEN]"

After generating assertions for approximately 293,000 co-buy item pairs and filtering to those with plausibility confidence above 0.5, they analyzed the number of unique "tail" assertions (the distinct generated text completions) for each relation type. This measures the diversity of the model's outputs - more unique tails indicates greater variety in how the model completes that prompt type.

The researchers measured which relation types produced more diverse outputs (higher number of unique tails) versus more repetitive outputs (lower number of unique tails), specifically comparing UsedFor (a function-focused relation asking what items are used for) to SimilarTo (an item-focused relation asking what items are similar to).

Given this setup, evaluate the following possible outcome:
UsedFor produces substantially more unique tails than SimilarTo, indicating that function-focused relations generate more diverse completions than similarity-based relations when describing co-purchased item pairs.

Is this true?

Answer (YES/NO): YES